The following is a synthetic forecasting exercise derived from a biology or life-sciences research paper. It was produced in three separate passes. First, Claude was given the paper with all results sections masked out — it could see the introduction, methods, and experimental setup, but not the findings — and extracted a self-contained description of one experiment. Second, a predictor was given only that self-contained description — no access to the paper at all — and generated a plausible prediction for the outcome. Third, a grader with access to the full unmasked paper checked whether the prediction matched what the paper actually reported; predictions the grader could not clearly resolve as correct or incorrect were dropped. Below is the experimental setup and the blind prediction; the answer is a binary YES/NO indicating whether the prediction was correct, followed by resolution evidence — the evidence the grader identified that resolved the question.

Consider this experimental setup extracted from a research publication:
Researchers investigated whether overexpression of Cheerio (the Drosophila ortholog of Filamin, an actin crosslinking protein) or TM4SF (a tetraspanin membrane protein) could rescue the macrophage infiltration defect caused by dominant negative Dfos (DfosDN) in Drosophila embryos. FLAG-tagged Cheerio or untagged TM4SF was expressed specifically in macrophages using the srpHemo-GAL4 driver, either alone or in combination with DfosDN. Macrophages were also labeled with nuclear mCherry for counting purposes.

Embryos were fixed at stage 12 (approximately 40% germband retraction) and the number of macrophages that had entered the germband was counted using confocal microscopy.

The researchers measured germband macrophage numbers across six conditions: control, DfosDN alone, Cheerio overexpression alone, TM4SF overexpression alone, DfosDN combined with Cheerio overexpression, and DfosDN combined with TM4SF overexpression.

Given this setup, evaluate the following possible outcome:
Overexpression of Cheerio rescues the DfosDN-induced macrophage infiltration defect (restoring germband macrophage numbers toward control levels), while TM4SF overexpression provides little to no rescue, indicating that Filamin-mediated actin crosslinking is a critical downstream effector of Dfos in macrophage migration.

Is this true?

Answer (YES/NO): NO